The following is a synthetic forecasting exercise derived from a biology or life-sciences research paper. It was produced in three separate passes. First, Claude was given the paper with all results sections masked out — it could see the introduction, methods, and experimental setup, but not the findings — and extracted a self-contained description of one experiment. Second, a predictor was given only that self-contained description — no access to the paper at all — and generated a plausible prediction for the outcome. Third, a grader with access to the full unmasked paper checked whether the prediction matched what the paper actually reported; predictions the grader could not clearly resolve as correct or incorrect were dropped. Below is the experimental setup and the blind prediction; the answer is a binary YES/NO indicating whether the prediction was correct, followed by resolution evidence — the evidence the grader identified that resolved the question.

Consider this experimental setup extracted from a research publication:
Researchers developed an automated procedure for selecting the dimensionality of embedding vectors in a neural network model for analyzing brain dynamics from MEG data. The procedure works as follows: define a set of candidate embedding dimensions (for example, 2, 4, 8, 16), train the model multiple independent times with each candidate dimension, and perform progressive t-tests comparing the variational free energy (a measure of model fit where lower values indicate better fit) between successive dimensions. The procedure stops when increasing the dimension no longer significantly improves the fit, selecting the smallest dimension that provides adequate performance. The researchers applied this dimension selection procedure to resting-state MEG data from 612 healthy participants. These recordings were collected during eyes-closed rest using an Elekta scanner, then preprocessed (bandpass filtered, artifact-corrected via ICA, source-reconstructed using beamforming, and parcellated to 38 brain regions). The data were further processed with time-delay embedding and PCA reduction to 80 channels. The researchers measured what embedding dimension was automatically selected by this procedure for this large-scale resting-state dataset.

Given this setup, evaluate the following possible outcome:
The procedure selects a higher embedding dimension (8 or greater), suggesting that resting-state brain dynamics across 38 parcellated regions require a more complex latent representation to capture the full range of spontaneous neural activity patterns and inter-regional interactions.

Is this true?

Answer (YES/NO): YES